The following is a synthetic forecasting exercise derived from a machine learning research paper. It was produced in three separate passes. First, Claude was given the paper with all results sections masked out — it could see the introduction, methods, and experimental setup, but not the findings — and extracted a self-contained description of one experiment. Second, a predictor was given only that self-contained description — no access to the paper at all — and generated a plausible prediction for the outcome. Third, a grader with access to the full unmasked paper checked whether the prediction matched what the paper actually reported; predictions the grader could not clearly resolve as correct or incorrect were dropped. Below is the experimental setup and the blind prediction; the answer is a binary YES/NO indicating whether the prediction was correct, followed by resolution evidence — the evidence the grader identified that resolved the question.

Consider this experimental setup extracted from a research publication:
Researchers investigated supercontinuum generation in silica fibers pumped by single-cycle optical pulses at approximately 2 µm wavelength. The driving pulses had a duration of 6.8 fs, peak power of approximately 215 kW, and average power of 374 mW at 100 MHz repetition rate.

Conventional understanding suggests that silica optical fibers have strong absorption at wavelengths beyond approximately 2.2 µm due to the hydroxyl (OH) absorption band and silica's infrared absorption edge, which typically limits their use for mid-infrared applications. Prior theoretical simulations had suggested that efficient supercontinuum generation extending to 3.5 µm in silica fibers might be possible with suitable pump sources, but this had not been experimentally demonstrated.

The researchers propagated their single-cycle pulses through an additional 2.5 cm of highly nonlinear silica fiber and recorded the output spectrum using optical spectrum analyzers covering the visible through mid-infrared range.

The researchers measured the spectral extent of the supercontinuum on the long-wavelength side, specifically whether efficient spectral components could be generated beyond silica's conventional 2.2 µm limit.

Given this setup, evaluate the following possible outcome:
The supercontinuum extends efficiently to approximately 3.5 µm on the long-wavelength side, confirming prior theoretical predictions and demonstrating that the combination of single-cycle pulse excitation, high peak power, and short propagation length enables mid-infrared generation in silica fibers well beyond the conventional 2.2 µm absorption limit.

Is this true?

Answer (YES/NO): YES